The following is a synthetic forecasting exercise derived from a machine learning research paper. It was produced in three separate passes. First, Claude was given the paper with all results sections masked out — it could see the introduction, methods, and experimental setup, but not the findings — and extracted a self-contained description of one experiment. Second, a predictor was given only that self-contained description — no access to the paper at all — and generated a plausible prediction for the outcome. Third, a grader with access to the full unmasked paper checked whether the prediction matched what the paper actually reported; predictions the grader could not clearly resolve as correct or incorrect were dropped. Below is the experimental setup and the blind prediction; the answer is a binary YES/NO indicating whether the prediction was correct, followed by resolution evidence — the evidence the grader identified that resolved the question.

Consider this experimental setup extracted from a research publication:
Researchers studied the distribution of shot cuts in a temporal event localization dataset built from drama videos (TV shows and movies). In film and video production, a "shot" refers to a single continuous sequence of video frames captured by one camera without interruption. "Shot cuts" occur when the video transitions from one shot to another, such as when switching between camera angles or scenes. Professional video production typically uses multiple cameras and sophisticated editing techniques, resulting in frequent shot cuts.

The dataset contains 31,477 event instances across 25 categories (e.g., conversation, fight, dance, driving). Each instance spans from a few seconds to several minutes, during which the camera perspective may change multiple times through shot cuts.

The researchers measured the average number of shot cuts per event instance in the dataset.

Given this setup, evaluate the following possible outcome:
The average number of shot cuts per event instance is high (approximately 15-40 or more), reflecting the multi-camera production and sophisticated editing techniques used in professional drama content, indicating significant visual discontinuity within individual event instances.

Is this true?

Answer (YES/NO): YES